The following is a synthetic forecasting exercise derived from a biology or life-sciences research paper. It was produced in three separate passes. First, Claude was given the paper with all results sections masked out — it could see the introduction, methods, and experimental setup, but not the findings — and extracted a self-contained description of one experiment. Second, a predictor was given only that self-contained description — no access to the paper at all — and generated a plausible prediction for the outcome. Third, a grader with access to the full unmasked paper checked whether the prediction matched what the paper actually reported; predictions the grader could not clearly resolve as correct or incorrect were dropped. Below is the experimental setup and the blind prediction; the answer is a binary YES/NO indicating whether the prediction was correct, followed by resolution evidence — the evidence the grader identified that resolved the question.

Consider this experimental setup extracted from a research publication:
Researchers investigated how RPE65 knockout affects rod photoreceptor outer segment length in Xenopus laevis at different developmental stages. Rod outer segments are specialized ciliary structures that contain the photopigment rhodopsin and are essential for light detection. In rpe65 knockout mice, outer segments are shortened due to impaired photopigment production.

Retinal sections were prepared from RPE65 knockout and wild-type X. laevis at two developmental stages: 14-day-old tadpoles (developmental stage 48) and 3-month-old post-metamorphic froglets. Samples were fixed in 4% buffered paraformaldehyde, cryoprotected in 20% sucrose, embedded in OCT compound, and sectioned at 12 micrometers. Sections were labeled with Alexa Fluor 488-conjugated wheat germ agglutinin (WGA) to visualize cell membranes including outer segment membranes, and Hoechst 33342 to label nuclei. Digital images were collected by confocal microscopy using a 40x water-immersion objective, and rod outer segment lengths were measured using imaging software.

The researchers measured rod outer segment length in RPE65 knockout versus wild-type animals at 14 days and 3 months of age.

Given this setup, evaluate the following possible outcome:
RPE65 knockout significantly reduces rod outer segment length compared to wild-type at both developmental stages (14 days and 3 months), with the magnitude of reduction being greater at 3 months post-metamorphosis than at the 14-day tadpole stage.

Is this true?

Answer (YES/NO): NO